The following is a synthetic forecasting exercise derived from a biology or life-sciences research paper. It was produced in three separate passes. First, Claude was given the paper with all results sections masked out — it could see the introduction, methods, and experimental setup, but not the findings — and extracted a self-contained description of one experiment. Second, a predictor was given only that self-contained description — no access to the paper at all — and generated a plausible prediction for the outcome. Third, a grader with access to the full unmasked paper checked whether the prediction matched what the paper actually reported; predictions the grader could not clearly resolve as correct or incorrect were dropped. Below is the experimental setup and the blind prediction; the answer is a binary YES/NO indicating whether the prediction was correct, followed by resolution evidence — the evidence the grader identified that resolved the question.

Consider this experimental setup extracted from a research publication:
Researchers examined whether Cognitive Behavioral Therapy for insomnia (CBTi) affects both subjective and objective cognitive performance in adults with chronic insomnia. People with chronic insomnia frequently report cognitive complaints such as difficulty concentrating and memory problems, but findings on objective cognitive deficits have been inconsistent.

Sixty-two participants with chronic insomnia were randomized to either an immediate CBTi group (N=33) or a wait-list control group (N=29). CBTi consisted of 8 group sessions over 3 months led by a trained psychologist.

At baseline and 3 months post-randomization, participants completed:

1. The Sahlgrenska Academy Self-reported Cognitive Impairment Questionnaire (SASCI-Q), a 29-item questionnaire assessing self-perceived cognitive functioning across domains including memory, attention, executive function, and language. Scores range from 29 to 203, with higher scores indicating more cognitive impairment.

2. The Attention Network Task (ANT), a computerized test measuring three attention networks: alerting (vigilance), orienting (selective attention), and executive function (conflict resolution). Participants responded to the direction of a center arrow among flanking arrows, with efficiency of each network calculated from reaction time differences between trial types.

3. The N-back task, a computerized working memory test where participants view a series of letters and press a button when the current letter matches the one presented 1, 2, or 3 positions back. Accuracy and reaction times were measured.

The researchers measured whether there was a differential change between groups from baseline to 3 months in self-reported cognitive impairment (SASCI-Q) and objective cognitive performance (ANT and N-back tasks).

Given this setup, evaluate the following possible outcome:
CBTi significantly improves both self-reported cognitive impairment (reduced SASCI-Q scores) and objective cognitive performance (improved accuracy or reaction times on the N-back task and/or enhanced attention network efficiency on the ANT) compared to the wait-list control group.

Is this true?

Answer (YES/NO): NO